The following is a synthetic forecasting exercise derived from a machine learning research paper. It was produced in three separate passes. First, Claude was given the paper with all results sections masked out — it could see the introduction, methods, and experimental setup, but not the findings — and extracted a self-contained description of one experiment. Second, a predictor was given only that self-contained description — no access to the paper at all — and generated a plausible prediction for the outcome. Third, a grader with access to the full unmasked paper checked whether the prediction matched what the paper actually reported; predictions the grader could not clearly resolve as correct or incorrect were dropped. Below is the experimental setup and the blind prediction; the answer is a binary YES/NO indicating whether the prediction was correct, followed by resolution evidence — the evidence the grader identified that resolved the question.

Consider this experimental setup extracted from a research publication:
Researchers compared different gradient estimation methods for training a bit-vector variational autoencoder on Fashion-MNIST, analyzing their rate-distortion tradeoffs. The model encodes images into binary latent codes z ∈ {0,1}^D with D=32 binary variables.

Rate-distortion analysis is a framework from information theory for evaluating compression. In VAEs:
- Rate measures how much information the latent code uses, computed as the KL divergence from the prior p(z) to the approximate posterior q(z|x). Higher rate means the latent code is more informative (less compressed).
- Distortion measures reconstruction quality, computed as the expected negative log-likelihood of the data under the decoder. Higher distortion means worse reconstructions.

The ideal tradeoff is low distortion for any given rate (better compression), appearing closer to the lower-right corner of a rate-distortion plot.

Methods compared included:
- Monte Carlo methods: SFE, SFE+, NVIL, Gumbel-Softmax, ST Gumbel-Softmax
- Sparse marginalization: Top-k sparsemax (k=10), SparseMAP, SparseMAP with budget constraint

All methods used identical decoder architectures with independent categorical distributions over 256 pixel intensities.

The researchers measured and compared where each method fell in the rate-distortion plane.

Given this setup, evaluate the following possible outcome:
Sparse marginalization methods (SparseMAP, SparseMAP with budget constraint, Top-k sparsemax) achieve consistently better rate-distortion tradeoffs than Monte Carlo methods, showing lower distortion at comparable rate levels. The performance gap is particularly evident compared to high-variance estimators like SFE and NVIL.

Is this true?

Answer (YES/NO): NO